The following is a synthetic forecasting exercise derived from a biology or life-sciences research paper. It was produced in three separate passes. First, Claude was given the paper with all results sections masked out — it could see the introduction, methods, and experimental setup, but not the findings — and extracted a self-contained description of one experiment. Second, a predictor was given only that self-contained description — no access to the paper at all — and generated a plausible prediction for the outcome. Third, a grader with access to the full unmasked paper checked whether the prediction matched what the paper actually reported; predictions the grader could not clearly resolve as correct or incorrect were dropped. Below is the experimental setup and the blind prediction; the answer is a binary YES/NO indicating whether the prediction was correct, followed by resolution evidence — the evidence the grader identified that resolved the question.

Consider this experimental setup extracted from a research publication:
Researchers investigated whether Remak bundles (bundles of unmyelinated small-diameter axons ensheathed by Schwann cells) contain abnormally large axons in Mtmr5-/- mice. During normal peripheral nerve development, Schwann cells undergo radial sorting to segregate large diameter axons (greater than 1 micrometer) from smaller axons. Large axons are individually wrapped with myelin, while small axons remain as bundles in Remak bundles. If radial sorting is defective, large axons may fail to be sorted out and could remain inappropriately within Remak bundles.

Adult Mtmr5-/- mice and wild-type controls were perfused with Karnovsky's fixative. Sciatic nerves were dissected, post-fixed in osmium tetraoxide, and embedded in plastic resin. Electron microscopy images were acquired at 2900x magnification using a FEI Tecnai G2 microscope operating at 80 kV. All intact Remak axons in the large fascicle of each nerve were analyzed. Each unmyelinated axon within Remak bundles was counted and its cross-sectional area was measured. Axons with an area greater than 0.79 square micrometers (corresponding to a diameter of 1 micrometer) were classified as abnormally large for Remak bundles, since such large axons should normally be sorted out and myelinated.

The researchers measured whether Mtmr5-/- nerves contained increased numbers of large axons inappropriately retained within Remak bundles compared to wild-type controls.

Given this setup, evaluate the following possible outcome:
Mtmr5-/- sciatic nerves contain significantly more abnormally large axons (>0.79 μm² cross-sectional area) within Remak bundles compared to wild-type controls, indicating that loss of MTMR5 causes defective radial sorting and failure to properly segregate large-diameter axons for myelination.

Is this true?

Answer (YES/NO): YES